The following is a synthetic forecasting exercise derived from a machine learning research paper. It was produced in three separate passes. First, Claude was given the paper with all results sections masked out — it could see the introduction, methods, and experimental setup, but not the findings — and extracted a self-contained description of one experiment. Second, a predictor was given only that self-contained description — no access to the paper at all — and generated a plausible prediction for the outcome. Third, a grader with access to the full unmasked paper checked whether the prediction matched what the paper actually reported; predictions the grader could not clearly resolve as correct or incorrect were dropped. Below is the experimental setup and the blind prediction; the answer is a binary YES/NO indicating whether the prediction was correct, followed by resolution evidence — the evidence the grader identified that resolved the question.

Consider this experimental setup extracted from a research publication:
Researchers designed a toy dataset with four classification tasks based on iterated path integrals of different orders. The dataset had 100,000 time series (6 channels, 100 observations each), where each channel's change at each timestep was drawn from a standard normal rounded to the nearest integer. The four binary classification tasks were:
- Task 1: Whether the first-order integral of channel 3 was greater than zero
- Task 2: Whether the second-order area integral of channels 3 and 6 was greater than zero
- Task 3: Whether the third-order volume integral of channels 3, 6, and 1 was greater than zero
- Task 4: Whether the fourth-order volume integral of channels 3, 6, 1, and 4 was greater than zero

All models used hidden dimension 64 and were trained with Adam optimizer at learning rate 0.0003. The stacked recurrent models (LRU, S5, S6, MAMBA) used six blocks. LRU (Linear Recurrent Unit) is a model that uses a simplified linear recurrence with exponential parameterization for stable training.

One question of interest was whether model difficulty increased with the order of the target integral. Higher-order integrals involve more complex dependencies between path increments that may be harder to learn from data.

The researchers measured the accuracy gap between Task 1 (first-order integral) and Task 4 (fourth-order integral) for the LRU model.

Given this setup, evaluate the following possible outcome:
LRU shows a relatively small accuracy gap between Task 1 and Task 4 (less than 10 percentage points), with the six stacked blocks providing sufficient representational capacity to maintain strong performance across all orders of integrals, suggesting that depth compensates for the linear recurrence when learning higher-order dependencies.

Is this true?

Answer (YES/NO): NO